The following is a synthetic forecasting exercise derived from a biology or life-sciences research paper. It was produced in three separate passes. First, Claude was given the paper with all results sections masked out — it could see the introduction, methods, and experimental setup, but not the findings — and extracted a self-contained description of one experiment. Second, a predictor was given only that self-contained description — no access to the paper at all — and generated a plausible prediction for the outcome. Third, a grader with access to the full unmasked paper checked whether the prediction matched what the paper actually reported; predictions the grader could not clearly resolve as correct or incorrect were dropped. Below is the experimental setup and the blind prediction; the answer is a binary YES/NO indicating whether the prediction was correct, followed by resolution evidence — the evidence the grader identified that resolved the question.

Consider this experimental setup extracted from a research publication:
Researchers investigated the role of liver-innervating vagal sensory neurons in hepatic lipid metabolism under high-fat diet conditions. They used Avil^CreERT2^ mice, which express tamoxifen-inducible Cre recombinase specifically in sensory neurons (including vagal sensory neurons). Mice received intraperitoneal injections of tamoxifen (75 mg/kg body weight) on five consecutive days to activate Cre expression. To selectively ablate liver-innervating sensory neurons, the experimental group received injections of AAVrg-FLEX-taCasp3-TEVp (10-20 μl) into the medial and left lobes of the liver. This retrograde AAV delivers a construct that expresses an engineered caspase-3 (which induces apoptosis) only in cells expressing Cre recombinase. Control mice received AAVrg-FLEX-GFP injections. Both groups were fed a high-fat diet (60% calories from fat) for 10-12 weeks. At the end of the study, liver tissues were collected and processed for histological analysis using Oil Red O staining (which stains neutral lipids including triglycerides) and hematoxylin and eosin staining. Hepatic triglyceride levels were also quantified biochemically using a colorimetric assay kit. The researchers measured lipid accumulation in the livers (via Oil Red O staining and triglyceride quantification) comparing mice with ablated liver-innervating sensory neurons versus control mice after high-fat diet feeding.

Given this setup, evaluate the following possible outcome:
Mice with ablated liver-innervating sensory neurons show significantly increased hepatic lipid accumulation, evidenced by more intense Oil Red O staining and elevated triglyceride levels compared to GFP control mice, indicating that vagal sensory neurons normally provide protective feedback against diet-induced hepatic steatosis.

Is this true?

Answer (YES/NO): NO